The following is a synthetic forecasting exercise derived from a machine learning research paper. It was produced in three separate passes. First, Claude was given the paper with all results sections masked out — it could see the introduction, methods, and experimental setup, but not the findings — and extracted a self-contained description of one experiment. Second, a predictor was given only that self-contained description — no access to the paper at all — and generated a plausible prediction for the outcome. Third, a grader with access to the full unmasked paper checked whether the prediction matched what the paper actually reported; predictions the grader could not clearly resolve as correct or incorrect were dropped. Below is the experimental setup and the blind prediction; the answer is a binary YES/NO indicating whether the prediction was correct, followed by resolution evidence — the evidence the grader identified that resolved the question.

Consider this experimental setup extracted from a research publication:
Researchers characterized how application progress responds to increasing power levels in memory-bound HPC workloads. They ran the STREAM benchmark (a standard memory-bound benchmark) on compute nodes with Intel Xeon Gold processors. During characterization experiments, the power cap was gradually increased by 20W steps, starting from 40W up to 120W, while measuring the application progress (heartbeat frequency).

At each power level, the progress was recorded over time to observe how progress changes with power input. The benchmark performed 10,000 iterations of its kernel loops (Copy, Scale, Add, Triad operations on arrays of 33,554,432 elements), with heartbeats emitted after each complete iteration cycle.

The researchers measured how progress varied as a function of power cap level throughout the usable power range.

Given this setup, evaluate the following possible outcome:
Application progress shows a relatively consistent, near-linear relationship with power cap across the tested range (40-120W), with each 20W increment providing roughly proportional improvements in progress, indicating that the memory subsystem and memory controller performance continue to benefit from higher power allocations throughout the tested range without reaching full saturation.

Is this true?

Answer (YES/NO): NO